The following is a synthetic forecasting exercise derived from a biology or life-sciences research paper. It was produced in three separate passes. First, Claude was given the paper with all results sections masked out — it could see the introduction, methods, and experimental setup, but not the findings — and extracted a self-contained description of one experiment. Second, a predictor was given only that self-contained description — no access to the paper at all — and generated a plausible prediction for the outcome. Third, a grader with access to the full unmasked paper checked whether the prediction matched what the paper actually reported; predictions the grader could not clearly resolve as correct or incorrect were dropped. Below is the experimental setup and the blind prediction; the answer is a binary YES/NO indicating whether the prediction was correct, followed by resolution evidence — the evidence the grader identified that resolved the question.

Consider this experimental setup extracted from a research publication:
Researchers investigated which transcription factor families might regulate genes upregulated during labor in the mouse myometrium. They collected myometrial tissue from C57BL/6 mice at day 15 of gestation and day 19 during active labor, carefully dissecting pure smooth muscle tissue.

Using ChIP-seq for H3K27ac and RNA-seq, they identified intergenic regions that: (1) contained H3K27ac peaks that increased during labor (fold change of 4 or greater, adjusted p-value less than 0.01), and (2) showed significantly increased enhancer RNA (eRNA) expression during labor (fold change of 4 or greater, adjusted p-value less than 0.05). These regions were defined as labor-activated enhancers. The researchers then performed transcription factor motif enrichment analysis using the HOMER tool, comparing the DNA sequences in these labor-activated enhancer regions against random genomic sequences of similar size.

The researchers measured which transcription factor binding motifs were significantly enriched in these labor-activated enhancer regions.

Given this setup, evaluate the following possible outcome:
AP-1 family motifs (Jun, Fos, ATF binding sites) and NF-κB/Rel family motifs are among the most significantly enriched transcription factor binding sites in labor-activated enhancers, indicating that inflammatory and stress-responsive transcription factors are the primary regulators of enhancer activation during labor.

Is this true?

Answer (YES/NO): NO